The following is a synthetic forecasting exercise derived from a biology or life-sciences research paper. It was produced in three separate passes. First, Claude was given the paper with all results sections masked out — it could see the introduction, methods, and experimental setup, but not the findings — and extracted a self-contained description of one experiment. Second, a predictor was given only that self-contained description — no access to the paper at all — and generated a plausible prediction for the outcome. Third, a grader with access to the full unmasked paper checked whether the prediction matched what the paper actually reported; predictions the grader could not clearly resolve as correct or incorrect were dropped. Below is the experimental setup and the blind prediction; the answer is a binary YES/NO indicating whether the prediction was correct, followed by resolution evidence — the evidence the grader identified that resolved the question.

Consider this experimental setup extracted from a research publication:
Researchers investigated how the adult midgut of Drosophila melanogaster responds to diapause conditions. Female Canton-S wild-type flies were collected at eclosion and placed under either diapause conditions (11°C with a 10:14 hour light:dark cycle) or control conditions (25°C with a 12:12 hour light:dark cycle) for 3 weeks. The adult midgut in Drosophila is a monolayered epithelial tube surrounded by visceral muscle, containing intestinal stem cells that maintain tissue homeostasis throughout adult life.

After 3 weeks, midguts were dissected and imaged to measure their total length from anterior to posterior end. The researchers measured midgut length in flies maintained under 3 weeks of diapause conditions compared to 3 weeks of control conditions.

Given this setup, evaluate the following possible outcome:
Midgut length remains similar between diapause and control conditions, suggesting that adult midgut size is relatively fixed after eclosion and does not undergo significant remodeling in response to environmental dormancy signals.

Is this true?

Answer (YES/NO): NO